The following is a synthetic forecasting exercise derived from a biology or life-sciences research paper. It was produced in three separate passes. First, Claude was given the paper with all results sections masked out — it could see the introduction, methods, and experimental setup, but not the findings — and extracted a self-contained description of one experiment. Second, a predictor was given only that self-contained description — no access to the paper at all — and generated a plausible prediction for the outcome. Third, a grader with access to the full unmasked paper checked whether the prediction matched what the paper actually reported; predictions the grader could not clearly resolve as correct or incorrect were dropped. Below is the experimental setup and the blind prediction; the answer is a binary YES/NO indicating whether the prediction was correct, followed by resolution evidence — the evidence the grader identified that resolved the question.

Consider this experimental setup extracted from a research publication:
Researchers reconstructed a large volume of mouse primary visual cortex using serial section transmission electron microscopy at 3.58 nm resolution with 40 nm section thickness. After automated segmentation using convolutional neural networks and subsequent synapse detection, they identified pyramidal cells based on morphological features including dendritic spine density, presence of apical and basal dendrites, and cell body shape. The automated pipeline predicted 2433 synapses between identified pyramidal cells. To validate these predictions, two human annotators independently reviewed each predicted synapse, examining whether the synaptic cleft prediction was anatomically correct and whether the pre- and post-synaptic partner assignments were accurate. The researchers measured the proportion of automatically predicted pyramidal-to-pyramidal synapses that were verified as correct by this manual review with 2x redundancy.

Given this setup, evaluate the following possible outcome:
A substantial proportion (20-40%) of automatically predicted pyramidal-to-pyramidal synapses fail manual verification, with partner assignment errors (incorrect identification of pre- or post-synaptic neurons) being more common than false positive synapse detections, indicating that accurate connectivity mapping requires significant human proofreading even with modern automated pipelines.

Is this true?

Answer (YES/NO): NO